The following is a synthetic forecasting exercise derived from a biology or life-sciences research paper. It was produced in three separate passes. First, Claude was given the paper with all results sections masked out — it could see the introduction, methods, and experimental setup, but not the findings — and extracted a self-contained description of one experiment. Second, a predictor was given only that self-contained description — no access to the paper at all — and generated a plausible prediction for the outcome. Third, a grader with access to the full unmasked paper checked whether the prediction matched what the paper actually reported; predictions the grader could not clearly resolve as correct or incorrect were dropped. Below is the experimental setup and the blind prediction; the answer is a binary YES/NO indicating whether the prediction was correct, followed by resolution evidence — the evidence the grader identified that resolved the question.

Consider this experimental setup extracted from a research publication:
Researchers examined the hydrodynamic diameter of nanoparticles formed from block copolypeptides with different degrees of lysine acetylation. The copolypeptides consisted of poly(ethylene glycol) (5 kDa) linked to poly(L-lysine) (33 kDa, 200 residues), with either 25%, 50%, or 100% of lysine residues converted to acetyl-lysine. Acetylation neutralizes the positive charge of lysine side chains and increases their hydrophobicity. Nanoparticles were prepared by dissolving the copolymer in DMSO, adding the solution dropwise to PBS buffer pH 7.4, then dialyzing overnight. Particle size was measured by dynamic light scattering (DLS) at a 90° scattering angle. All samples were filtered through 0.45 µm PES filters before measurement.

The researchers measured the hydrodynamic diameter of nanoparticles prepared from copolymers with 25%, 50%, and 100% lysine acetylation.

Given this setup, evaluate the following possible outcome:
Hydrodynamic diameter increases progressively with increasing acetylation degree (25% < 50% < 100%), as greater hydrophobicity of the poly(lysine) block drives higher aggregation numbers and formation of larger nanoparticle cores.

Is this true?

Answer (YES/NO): NO